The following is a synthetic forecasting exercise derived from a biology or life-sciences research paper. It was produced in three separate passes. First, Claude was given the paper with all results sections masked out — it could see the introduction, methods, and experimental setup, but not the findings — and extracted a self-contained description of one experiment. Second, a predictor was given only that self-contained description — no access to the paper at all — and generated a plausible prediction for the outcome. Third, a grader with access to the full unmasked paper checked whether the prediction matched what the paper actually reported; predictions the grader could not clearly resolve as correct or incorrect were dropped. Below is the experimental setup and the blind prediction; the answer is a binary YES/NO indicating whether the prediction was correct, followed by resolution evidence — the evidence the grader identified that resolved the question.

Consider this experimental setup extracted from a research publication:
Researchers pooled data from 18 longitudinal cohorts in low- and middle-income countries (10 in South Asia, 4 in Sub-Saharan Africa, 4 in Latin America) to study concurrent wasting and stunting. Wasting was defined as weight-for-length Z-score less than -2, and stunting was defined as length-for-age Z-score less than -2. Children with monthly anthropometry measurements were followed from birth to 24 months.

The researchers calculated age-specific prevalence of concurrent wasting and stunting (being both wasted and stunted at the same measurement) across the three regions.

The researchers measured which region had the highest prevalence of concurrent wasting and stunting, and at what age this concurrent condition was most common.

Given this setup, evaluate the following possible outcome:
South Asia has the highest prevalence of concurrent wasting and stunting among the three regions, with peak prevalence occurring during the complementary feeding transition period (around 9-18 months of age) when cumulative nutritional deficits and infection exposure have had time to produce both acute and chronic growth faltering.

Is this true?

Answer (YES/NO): YES